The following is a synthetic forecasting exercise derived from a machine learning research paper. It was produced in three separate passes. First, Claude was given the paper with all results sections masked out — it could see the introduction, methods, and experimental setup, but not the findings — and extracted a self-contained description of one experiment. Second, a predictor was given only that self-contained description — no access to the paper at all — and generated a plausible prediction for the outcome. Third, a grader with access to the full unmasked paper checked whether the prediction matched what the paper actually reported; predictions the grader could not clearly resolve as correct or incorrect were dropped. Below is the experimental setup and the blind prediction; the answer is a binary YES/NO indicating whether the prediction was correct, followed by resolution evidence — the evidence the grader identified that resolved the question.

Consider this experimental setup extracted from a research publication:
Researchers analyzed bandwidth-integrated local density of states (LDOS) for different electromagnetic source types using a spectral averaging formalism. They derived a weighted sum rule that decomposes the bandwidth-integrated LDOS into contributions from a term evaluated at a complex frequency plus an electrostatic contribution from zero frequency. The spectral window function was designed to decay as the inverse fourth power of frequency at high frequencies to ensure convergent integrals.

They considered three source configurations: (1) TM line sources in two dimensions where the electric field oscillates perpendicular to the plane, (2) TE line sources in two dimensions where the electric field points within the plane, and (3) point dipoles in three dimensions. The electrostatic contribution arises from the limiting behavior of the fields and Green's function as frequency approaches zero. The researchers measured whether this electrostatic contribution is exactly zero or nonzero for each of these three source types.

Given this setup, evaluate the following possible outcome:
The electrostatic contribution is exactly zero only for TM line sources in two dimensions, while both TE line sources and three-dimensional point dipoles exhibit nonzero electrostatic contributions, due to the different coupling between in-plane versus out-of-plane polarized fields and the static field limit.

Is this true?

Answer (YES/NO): YES